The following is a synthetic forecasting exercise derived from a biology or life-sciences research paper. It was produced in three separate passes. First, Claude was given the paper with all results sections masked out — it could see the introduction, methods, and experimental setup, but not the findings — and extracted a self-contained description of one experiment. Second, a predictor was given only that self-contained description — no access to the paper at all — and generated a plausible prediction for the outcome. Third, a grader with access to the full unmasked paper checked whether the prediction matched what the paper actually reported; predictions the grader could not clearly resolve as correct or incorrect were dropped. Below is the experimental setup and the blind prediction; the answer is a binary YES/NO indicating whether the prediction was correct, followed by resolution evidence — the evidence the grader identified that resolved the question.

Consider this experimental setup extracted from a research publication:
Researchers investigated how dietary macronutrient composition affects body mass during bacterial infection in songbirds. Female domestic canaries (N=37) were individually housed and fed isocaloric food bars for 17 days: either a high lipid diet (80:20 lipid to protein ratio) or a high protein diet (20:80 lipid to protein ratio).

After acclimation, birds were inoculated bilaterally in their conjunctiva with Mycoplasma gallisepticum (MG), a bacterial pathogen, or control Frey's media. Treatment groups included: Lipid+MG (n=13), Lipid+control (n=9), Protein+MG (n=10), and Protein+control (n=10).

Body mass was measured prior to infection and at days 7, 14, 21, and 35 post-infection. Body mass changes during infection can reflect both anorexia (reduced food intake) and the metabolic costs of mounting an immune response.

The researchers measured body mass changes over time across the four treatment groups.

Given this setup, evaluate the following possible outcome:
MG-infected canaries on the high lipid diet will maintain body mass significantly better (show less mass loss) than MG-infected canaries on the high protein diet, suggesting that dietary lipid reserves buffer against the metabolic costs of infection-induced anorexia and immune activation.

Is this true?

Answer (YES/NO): NO